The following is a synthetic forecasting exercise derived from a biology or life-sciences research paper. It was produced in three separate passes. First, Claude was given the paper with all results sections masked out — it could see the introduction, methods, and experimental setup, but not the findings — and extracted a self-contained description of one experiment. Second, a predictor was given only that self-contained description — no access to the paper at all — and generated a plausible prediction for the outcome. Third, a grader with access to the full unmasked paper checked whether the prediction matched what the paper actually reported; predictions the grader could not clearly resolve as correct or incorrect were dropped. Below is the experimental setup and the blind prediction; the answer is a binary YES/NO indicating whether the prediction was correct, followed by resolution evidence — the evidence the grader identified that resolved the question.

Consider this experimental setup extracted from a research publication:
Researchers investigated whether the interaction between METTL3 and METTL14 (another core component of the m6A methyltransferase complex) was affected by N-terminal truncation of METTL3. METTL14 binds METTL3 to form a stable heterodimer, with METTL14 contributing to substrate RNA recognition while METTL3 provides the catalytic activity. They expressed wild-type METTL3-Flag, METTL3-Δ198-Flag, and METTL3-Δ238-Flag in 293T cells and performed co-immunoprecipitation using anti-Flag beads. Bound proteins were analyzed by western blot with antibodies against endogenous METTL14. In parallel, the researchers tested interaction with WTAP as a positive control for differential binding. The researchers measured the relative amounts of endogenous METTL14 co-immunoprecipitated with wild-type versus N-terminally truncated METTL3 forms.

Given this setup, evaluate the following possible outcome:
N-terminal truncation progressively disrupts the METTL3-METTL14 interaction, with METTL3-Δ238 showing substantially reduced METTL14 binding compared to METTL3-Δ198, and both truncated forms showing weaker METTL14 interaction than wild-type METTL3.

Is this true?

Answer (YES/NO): NO